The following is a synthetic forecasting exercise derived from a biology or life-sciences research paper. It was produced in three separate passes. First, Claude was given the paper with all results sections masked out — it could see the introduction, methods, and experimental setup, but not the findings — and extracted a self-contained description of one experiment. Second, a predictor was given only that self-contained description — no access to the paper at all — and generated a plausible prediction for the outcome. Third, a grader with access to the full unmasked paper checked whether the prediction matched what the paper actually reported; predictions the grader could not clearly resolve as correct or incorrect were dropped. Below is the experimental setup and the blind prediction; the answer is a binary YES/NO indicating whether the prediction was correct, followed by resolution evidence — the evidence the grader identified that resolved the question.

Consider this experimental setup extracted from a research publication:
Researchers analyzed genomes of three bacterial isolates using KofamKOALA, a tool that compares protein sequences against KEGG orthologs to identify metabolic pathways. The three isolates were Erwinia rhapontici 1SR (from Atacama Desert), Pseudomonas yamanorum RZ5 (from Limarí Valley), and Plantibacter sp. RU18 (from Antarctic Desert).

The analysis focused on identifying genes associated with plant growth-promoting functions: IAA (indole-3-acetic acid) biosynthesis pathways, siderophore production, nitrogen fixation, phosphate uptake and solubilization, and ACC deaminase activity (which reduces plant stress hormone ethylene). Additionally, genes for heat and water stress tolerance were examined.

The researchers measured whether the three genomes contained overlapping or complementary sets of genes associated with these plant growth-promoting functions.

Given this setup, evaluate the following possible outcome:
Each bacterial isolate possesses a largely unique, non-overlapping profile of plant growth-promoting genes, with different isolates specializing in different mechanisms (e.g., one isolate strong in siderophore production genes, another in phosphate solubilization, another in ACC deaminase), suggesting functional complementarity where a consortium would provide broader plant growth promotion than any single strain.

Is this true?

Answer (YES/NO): NO